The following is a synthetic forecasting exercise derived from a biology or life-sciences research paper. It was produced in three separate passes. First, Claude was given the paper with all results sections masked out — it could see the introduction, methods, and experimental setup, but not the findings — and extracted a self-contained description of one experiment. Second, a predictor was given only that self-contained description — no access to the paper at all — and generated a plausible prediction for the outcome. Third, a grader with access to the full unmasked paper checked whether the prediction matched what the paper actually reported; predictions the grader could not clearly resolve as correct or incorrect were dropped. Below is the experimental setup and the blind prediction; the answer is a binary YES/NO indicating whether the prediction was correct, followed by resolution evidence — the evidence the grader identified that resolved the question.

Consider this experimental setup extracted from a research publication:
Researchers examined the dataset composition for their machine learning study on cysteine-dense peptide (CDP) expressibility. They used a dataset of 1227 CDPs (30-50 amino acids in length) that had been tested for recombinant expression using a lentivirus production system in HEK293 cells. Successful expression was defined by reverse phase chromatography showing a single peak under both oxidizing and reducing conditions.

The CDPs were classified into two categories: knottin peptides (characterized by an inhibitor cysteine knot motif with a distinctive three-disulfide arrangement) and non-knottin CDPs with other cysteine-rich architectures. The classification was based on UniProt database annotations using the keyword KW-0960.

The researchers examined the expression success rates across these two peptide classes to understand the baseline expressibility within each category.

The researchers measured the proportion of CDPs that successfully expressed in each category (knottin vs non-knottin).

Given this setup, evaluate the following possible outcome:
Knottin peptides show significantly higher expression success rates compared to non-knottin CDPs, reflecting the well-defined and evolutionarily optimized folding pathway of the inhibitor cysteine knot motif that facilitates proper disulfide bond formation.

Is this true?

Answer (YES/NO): NO